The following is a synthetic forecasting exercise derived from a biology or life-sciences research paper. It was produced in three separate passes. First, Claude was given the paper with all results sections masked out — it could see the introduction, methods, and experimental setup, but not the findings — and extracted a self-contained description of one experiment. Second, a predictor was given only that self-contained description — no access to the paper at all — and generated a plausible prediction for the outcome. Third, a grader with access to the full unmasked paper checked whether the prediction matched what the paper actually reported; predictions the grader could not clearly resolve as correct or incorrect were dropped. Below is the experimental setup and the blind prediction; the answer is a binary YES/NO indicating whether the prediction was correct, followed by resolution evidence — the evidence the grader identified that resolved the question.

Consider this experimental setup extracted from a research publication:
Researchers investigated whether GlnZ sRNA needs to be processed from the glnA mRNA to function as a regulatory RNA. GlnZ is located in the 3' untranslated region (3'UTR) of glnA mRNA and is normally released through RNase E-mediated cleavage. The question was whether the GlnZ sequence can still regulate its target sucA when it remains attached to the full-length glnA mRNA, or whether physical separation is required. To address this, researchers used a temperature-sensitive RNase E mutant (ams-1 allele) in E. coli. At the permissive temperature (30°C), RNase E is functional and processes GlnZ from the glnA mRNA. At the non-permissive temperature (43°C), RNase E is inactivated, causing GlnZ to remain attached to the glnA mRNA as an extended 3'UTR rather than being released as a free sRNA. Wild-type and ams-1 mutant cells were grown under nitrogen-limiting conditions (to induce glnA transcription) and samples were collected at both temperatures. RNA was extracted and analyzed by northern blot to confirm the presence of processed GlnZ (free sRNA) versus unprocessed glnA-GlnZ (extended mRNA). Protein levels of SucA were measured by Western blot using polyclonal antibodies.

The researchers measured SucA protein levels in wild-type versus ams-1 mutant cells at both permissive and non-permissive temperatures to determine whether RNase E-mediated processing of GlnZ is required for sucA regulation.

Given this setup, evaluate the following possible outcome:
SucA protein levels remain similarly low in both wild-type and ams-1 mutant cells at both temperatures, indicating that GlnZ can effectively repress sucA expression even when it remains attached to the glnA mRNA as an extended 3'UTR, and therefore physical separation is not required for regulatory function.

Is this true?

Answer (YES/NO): NO